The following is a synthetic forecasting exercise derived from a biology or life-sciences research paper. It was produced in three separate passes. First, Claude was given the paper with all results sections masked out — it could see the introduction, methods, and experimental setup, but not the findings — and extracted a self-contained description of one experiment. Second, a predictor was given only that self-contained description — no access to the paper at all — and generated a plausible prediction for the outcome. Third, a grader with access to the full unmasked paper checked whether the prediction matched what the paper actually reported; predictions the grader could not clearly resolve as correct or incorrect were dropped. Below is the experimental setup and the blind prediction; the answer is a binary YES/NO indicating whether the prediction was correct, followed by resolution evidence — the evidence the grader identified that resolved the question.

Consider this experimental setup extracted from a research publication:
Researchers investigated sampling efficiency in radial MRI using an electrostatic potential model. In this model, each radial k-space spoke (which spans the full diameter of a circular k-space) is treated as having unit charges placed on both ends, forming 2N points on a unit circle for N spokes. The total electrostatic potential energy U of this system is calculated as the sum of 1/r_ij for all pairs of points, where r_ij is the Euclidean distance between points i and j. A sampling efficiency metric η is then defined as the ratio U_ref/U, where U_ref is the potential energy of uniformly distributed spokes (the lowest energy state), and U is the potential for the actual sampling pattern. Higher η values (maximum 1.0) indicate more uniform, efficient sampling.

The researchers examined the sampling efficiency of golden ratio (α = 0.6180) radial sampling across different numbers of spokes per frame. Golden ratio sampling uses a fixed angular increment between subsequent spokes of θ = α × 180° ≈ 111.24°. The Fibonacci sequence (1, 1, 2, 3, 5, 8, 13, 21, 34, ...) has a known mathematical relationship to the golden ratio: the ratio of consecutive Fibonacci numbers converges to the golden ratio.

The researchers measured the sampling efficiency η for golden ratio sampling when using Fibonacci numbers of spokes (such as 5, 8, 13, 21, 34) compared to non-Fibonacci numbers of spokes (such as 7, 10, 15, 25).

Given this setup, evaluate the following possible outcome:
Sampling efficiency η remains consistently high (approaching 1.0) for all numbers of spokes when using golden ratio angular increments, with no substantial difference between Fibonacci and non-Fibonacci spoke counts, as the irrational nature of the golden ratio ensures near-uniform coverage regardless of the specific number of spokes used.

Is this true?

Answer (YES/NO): NO